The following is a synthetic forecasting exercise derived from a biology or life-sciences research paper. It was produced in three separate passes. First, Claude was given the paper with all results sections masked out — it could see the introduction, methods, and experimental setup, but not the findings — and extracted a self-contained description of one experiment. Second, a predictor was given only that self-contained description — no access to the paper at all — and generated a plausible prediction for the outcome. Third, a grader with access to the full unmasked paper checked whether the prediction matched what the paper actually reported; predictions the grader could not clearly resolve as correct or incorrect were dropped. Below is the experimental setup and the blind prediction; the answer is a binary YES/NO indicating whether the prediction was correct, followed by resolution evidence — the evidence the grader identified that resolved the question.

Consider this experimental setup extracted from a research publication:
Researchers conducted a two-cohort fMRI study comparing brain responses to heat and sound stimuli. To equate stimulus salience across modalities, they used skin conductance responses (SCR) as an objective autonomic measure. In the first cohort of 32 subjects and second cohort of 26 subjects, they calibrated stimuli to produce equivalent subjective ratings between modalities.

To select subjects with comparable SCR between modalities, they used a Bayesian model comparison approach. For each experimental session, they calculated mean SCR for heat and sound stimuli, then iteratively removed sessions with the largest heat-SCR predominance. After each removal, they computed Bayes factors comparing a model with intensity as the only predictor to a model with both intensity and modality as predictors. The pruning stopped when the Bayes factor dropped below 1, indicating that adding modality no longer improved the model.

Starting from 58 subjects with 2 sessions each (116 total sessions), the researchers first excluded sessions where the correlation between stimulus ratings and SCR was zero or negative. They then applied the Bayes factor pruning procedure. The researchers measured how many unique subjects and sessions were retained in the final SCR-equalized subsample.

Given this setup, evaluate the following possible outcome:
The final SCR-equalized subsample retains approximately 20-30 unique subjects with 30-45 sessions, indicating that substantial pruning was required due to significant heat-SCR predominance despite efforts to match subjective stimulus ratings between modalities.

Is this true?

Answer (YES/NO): YES